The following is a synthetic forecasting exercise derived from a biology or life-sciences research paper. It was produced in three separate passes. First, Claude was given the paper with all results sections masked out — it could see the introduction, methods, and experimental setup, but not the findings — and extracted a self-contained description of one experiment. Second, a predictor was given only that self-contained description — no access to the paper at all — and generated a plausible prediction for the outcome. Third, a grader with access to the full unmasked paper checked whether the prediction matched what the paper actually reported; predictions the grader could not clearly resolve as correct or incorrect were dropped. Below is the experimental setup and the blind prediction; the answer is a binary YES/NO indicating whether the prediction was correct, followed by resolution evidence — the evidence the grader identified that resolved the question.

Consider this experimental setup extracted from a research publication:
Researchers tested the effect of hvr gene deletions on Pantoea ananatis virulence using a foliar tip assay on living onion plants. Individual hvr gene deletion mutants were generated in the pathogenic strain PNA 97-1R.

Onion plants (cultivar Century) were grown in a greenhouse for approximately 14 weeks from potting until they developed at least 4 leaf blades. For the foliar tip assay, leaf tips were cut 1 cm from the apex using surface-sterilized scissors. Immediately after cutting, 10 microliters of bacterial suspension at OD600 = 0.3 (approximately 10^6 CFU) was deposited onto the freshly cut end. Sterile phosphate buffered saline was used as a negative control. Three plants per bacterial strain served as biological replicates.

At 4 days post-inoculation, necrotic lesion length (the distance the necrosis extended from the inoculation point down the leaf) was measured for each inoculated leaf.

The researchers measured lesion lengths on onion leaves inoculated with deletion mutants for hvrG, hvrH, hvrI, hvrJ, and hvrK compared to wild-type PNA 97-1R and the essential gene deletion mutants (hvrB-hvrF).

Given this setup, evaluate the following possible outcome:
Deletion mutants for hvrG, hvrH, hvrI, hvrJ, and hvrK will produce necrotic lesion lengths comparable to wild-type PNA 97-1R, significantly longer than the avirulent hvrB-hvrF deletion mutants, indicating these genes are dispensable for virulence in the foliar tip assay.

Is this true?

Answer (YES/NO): NO